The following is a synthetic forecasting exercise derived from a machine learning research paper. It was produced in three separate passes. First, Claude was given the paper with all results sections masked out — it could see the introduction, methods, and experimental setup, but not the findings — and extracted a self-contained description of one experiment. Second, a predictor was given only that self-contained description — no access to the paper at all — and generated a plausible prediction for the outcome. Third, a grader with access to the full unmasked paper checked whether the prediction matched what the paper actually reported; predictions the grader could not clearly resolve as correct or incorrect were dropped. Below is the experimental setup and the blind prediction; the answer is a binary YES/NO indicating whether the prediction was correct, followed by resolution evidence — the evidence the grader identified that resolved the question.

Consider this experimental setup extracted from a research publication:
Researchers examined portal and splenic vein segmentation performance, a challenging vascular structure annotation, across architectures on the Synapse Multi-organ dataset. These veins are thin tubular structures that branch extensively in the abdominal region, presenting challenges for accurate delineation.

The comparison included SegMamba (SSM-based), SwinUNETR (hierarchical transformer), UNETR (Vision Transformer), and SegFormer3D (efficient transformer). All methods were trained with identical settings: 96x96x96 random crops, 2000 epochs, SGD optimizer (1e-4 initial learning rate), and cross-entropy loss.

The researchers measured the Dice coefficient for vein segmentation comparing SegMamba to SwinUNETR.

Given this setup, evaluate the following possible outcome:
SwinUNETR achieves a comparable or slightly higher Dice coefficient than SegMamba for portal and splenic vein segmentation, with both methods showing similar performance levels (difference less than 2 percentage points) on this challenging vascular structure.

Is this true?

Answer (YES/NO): YES